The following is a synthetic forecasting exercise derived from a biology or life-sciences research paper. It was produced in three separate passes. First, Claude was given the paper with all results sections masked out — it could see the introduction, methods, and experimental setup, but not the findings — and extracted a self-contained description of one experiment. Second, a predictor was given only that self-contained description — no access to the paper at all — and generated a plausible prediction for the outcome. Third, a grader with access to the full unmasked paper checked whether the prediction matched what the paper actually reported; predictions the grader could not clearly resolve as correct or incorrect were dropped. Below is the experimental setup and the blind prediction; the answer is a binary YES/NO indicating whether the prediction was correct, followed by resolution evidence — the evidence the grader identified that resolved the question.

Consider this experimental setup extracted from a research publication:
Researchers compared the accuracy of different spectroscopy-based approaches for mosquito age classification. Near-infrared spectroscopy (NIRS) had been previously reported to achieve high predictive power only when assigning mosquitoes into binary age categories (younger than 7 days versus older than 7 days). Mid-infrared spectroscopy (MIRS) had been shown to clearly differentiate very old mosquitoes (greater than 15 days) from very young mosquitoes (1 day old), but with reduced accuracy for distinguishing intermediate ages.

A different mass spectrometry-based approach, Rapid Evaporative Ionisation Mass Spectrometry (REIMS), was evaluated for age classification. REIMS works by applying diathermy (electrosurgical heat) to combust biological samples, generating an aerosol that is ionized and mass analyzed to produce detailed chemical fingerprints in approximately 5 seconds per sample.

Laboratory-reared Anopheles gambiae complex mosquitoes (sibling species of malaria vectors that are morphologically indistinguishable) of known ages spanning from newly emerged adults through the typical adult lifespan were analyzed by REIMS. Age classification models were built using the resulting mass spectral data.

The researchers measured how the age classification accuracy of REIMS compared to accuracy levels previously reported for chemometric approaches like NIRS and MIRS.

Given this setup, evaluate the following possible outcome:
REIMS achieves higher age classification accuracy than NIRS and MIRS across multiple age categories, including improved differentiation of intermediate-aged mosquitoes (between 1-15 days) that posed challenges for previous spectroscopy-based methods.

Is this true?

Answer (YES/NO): YES